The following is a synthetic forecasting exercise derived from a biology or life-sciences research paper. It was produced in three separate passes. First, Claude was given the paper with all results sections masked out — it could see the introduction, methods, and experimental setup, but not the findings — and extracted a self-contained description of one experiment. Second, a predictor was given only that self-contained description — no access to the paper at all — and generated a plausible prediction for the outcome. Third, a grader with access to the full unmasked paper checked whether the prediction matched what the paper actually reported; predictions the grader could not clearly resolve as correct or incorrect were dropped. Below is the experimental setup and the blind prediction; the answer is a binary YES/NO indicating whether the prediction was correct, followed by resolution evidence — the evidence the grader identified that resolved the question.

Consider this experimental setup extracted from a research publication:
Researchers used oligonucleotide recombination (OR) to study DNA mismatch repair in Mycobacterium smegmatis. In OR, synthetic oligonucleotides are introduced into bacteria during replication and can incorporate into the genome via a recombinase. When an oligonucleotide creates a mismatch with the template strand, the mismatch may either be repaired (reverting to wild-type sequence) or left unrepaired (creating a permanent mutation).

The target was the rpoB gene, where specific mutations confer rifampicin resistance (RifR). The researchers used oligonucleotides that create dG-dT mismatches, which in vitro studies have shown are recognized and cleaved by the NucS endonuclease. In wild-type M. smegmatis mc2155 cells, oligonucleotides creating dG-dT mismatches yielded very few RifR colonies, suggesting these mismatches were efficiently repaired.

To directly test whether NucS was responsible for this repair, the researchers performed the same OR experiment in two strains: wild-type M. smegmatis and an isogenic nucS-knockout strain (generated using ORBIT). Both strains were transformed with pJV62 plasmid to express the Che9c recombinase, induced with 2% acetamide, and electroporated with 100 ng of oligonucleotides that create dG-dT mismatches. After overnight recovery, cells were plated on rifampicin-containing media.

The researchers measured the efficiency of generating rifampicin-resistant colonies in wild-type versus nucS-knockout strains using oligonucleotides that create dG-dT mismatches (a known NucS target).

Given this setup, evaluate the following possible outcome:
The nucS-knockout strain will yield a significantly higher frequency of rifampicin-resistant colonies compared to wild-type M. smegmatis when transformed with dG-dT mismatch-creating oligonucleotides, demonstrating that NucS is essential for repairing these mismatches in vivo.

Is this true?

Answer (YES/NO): YES